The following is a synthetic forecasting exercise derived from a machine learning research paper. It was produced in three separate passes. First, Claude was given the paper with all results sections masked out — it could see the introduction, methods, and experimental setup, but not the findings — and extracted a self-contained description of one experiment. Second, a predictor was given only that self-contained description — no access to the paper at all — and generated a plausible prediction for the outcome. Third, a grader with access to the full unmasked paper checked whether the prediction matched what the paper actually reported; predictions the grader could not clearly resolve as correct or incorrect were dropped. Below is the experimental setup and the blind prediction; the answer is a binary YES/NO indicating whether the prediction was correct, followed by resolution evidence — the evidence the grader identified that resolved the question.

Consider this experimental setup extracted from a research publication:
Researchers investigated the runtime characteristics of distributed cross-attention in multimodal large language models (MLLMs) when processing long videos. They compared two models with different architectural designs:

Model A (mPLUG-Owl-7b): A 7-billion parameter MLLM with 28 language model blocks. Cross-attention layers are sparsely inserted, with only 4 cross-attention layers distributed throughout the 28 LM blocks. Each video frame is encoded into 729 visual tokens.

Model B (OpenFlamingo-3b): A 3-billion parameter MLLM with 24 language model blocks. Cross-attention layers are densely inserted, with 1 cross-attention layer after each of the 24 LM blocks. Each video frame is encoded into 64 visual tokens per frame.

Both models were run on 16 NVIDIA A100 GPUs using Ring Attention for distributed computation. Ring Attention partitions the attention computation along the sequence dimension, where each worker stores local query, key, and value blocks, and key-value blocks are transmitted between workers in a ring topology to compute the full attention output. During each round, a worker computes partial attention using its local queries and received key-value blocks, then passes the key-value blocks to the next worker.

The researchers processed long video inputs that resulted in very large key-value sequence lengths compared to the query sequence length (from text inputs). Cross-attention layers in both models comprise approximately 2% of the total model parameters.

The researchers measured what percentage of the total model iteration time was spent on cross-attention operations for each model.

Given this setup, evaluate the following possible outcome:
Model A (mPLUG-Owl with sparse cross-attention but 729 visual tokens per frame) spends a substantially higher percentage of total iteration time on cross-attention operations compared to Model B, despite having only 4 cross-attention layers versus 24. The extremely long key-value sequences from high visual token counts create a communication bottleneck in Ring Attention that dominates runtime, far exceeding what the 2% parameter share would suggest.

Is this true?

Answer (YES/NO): NO